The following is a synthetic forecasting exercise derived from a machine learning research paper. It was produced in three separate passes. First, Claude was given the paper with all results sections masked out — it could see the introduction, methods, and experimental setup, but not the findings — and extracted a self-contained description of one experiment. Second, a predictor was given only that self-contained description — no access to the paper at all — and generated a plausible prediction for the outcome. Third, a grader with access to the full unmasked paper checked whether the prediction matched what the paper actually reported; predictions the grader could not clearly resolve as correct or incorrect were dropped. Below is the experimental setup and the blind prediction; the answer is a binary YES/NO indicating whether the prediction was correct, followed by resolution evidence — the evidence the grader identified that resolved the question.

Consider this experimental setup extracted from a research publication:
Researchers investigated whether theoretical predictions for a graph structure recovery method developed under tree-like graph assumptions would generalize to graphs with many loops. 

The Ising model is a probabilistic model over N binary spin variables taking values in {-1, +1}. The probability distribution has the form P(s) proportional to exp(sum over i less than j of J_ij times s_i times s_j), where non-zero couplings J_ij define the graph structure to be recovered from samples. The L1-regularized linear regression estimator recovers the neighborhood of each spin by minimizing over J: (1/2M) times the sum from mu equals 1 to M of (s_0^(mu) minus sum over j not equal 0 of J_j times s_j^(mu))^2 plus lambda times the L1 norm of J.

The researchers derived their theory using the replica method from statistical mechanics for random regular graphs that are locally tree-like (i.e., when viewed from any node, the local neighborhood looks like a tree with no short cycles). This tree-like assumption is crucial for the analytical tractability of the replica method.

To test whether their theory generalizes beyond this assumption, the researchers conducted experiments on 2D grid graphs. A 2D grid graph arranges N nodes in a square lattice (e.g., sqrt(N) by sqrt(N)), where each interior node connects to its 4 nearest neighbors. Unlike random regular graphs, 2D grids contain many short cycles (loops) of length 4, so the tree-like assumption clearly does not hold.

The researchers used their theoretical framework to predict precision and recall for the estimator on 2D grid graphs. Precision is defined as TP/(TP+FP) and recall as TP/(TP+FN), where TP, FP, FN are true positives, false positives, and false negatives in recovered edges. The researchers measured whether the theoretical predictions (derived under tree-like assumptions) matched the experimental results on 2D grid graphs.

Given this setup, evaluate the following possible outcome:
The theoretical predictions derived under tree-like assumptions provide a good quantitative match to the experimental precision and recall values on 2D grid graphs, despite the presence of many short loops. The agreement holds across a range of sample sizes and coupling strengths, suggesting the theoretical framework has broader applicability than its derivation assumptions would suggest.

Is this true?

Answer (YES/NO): NO